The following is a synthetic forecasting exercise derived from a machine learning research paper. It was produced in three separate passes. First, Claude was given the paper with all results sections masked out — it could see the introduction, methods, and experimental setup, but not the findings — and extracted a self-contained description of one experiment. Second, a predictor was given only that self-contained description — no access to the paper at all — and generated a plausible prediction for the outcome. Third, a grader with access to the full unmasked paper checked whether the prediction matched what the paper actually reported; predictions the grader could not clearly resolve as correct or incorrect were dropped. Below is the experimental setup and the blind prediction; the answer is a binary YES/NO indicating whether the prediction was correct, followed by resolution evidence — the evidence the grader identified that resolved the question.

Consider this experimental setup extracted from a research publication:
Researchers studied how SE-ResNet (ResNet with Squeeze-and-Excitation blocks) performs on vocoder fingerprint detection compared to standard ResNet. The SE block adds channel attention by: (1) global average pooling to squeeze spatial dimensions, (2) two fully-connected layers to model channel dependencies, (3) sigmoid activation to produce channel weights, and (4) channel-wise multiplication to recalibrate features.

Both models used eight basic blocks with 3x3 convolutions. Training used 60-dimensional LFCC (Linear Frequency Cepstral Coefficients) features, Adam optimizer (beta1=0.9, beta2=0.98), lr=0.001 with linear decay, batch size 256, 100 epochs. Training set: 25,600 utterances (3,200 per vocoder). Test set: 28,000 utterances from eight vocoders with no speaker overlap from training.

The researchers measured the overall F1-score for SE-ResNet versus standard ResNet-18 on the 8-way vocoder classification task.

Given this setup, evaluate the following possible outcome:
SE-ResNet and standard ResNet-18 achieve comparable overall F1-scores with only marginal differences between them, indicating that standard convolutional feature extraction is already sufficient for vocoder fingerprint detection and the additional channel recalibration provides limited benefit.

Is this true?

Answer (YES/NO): NO